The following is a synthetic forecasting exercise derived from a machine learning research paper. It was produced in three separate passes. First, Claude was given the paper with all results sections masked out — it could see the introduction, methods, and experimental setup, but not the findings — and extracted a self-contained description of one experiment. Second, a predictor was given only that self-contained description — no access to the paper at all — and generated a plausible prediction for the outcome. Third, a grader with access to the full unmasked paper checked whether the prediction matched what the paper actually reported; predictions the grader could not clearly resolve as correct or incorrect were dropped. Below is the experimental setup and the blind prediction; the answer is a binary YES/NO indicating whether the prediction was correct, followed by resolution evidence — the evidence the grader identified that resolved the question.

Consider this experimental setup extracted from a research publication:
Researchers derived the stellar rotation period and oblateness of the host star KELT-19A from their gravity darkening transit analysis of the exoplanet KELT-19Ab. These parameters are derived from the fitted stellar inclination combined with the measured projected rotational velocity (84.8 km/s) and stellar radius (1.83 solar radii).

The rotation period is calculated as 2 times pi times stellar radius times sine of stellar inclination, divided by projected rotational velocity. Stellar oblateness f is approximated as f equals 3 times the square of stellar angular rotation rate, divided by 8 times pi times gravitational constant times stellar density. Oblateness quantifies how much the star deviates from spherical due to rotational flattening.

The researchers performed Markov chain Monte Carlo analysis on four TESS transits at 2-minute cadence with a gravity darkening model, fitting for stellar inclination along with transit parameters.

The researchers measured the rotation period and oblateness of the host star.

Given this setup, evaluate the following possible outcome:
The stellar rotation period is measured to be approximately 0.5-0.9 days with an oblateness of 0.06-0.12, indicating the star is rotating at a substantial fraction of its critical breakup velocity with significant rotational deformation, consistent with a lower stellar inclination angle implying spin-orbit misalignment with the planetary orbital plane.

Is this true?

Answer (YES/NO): NO